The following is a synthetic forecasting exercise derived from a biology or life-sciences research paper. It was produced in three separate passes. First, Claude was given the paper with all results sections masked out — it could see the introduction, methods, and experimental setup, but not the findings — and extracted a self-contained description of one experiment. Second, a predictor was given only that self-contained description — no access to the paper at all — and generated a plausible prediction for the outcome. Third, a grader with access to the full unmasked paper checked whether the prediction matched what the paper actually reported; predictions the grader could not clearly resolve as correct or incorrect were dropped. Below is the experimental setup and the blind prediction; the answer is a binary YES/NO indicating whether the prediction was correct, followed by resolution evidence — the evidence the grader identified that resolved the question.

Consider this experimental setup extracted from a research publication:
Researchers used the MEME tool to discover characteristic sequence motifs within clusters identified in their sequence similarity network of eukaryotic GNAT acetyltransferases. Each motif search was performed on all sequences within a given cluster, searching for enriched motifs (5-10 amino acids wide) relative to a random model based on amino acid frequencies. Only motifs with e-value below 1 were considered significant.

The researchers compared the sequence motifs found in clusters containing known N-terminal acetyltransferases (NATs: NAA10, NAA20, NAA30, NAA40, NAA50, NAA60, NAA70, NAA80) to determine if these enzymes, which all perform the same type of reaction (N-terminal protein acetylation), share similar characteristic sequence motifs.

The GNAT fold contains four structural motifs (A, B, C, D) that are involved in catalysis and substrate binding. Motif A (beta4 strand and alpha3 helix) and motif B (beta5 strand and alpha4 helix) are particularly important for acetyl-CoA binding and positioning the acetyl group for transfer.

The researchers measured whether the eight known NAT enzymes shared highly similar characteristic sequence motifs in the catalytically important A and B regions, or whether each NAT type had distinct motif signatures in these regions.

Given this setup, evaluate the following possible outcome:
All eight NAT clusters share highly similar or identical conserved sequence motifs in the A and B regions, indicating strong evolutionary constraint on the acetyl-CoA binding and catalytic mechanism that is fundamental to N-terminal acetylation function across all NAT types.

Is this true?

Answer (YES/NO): NO